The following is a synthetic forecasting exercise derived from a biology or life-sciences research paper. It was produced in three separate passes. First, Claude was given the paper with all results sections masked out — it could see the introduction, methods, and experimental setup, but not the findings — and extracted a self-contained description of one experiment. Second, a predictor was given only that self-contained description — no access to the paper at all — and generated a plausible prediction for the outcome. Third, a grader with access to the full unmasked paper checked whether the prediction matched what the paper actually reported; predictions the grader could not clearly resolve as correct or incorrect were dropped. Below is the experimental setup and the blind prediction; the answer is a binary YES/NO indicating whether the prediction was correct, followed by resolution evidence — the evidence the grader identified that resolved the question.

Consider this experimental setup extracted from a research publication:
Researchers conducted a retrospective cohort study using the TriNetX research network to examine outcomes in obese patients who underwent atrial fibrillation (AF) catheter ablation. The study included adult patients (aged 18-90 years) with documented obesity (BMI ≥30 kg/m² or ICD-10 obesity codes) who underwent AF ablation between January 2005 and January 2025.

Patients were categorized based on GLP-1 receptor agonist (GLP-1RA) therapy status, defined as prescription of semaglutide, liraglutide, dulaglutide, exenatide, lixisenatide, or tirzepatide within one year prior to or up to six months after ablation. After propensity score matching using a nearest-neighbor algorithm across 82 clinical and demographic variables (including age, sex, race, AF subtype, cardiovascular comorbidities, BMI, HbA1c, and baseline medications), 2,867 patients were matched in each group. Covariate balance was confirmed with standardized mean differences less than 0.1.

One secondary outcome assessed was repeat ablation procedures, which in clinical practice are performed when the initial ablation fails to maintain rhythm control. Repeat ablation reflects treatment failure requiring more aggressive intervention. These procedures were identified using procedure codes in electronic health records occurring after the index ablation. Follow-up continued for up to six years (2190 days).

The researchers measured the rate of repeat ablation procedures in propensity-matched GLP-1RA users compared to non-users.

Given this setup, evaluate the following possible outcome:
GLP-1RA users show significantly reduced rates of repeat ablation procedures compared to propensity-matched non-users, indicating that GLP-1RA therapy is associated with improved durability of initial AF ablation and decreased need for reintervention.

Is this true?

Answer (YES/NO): NO